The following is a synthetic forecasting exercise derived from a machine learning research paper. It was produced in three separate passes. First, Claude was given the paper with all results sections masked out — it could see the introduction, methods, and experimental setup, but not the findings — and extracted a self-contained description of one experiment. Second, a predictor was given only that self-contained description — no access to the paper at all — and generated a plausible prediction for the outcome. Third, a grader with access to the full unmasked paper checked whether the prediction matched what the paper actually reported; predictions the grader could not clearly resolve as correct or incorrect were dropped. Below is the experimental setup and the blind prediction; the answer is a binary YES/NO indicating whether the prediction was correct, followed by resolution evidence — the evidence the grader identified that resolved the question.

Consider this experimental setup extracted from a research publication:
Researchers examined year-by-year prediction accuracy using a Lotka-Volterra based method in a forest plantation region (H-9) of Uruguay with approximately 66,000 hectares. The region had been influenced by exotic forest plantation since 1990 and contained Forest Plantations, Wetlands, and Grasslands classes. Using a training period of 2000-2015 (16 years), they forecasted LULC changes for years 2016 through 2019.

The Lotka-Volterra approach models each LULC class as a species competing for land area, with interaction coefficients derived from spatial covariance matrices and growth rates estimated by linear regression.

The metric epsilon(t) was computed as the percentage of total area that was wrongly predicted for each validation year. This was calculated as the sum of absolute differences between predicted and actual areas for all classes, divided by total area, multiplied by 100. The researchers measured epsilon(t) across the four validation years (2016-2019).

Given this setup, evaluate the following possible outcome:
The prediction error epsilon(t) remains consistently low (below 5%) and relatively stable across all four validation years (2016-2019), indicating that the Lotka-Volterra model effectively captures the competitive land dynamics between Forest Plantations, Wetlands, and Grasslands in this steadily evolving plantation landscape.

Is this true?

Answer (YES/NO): NO